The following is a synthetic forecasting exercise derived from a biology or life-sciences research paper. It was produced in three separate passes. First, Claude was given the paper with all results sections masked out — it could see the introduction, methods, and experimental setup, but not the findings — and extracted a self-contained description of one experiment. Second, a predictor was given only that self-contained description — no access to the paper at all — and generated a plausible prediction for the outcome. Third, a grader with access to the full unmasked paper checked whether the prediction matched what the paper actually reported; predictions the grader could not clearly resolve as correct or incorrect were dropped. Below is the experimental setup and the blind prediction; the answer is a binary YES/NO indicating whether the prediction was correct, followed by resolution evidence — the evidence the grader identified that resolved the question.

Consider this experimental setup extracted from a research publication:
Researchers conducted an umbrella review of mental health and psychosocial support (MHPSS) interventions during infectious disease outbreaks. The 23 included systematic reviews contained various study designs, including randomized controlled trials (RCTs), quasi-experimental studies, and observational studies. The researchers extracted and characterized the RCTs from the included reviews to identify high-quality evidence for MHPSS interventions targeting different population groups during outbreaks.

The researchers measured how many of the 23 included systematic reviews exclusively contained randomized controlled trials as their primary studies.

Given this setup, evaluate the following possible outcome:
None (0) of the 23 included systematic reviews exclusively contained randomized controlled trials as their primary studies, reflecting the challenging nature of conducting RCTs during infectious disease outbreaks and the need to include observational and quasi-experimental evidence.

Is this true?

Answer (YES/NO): NO